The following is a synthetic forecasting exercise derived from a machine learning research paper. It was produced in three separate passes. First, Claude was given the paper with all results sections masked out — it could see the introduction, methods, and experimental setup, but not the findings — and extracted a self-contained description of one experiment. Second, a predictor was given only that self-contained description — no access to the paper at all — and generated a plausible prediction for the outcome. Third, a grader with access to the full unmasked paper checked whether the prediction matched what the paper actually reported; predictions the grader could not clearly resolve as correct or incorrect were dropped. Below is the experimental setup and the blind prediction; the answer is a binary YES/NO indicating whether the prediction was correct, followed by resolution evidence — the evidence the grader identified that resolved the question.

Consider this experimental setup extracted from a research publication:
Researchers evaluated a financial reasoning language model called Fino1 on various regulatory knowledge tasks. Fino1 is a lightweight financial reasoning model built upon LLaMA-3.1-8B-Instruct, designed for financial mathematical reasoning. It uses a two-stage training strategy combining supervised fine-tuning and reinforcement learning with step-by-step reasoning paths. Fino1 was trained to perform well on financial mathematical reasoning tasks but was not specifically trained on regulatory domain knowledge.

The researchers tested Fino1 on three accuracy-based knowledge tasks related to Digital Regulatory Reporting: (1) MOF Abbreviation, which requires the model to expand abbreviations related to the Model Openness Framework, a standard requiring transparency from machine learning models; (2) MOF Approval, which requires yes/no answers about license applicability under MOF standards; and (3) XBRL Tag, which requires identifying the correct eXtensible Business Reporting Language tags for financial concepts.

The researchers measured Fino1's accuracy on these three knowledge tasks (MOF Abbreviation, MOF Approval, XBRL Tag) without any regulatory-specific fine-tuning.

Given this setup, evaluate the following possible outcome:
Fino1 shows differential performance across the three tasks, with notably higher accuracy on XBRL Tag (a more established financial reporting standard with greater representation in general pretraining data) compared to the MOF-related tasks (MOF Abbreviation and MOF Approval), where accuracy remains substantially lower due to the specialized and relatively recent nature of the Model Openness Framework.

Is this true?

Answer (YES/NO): NO